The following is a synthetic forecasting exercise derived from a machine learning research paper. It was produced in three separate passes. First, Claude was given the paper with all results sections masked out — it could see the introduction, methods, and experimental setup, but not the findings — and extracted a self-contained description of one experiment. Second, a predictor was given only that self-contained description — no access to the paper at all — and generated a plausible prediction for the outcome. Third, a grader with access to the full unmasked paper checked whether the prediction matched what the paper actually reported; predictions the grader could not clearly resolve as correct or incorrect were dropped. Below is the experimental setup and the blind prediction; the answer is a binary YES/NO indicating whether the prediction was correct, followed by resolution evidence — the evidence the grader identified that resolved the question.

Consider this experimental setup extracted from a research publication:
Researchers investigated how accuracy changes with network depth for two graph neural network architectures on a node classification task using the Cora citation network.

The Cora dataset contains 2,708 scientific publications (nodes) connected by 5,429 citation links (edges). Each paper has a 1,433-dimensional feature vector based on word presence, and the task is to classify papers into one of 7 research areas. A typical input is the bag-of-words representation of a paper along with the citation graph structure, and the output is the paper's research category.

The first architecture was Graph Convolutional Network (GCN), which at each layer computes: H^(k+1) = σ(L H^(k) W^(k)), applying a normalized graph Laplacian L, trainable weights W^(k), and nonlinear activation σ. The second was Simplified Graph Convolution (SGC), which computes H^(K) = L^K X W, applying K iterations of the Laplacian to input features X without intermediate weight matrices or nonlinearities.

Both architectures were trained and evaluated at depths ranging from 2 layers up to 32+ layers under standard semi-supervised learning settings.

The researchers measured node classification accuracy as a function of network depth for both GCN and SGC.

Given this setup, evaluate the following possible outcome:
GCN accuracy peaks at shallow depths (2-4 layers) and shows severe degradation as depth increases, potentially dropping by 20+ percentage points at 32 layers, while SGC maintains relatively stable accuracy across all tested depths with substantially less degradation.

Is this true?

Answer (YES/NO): YES